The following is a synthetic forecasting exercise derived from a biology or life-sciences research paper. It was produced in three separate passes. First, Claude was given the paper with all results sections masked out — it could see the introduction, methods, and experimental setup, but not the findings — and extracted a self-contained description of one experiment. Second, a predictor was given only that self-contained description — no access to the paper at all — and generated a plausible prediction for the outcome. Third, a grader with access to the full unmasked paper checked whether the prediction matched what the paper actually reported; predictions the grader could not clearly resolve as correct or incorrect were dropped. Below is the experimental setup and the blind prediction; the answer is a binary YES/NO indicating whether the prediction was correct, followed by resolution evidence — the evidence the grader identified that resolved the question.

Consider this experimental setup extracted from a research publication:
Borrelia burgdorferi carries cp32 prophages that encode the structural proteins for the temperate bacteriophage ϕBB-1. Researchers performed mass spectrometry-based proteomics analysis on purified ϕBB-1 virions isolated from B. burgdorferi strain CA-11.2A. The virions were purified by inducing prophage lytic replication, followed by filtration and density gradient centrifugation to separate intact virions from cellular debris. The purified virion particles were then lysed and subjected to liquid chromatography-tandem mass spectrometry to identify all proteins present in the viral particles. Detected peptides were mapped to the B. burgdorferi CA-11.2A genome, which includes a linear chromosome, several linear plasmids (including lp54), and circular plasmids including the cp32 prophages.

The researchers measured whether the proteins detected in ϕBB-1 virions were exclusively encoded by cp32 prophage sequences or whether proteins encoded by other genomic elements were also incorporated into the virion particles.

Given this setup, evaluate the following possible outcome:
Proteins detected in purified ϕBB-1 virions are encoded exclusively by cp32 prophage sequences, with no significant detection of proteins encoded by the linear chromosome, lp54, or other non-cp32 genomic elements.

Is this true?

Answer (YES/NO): NO